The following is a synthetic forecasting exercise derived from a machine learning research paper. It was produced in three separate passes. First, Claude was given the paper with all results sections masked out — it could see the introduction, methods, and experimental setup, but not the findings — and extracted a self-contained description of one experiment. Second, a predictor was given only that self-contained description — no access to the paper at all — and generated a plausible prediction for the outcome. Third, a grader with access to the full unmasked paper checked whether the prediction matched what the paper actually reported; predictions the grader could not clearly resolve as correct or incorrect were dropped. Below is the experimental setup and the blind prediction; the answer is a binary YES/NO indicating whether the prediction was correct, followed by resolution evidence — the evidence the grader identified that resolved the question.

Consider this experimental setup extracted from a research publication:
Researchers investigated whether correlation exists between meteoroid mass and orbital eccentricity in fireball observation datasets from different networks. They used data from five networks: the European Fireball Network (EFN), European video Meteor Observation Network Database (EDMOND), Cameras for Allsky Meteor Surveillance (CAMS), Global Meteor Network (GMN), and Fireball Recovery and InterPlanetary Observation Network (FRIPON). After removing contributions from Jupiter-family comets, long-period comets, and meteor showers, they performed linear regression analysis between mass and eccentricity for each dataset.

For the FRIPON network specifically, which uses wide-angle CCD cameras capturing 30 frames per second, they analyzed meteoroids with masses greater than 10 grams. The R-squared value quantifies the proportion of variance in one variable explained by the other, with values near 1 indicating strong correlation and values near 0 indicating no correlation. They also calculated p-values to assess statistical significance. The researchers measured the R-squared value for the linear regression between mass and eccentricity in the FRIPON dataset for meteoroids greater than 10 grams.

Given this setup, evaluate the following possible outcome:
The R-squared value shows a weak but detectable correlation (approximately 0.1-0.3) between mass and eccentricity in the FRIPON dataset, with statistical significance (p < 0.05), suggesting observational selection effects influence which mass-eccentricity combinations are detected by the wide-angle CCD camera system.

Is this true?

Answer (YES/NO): YES